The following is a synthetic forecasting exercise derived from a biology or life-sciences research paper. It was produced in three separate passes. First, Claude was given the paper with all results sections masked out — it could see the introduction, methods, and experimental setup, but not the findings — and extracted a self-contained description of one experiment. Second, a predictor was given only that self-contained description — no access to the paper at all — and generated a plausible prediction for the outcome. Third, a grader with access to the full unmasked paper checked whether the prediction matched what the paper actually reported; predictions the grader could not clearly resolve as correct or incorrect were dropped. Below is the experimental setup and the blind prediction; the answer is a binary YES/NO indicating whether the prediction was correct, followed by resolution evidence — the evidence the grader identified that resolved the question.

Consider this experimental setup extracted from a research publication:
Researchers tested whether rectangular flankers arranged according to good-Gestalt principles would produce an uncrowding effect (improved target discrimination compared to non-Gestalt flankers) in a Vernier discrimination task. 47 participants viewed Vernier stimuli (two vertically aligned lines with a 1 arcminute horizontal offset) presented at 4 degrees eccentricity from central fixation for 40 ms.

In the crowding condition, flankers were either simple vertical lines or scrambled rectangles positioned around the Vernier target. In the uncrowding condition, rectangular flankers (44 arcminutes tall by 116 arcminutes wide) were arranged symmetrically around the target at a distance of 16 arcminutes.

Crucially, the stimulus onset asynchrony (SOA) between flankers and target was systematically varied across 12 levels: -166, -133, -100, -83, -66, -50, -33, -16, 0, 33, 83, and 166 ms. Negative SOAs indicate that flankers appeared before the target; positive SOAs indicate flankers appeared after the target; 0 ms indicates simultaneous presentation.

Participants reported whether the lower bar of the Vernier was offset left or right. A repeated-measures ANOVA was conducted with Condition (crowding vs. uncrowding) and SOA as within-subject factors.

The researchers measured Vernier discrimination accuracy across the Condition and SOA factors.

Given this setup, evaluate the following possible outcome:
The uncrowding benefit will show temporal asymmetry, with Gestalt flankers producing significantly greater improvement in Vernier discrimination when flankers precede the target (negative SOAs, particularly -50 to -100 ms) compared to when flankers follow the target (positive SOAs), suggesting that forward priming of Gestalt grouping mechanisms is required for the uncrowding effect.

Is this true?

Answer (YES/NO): NO